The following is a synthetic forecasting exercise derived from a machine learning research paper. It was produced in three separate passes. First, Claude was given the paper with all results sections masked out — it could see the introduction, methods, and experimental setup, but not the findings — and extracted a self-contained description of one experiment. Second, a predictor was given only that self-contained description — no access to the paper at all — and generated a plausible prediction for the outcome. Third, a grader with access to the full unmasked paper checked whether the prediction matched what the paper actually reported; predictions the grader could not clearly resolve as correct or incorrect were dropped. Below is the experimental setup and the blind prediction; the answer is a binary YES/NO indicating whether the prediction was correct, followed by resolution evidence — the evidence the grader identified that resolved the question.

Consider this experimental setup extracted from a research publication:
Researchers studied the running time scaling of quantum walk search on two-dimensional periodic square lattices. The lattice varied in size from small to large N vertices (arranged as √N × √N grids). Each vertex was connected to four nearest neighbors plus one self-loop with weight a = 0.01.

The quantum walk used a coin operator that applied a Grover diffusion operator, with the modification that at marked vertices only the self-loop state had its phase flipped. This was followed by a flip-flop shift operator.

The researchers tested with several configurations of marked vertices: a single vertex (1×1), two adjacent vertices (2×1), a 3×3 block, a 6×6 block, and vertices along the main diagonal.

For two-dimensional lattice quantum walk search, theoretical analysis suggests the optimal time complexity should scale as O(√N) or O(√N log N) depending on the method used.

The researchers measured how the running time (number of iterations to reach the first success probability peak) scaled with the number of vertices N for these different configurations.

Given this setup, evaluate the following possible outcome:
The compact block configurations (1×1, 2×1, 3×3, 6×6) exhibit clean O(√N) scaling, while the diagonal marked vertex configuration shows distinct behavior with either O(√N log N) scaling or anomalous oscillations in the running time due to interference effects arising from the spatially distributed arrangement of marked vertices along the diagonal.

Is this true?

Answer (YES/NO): NO